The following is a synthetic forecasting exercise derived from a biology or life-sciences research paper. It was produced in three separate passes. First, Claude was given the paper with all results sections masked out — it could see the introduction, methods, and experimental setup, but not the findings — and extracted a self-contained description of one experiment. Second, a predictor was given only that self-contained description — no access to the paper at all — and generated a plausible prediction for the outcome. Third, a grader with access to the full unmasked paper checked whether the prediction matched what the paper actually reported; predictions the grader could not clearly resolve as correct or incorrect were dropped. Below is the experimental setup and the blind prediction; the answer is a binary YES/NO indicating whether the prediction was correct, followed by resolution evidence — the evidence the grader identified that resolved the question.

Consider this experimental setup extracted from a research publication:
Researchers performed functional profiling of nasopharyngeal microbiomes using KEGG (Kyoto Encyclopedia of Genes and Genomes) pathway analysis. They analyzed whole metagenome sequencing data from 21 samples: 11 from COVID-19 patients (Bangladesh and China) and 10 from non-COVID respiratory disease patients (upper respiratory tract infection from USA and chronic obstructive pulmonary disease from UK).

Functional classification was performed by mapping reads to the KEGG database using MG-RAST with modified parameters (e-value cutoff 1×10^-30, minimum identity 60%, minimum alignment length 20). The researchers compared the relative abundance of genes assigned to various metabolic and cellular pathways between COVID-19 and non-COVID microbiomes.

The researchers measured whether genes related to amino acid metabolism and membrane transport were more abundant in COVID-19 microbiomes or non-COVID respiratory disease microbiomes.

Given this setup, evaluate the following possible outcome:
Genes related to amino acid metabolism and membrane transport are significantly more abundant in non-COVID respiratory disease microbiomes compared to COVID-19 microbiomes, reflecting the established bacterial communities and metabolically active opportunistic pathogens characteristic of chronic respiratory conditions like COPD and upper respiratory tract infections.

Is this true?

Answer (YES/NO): NO